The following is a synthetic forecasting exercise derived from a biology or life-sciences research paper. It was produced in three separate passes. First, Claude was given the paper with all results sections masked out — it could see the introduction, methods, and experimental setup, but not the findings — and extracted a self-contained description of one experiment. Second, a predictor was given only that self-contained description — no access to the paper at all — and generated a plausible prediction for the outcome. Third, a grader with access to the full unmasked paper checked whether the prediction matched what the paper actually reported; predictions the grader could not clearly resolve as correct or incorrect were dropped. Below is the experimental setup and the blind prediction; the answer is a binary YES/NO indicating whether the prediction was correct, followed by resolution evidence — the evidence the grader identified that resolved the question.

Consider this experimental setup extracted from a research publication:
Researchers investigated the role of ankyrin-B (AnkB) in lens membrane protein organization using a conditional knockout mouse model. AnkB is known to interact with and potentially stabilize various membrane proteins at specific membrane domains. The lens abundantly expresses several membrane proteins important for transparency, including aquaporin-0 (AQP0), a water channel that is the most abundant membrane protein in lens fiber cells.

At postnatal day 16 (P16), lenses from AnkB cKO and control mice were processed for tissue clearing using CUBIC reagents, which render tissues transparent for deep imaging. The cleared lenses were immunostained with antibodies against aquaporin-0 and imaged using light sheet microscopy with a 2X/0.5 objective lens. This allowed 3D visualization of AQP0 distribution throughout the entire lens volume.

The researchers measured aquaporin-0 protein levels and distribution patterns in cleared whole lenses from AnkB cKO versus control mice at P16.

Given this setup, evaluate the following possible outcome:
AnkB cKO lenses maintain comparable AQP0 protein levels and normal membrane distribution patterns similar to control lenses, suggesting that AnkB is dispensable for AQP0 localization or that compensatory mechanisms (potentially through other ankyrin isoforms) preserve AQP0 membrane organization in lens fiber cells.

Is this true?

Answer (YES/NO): NO